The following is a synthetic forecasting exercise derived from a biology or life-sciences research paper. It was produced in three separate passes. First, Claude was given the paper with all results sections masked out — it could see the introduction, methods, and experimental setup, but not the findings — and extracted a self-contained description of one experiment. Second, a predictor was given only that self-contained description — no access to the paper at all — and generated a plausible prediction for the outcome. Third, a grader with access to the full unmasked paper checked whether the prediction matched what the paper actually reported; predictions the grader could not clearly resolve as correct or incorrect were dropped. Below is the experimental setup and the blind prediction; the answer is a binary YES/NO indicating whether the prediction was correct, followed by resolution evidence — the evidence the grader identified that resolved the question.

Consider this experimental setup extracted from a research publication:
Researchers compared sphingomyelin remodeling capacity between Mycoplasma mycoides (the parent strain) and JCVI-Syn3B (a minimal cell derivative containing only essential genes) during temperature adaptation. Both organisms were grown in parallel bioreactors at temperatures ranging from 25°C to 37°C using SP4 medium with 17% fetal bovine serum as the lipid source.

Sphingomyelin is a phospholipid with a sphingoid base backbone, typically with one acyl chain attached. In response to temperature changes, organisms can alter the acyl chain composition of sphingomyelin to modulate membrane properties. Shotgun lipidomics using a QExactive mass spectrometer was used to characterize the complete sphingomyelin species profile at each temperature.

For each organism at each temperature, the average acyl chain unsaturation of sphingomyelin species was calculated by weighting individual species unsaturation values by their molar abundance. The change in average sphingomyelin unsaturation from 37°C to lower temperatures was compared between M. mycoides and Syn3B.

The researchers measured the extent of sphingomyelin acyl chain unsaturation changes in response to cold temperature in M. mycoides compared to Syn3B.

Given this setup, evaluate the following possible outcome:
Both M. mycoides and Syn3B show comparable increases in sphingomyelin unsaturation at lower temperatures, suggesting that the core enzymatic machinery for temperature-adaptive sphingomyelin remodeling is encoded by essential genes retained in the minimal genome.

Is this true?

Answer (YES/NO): NO